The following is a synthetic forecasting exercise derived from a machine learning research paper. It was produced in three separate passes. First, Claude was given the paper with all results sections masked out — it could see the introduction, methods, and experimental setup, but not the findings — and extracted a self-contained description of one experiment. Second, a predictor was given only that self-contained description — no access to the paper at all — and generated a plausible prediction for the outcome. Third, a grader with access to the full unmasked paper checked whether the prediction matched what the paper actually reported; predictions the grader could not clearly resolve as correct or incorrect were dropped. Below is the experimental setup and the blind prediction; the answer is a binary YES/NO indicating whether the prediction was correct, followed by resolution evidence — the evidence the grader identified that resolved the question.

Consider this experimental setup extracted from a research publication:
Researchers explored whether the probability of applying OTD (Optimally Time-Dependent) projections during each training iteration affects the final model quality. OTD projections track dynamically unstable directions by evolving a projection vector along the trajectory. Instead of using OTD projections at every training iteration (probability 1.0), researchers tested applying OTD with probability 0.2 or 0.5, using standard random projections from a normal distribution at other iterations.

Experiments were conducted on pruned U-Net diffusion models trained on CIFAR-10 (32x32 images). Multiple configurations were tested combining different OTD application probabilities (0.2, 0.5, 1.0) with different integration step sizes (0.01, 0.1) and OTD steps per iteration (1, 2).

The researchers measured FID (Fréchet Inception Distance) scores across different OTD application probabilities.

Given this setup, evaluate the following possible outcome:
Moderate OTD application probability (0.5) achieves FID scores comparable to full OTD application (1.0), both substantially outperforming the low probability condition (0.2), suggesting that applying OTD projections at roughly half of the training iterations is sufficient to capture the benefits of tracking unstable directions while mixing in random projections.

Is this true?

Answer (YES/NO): NO